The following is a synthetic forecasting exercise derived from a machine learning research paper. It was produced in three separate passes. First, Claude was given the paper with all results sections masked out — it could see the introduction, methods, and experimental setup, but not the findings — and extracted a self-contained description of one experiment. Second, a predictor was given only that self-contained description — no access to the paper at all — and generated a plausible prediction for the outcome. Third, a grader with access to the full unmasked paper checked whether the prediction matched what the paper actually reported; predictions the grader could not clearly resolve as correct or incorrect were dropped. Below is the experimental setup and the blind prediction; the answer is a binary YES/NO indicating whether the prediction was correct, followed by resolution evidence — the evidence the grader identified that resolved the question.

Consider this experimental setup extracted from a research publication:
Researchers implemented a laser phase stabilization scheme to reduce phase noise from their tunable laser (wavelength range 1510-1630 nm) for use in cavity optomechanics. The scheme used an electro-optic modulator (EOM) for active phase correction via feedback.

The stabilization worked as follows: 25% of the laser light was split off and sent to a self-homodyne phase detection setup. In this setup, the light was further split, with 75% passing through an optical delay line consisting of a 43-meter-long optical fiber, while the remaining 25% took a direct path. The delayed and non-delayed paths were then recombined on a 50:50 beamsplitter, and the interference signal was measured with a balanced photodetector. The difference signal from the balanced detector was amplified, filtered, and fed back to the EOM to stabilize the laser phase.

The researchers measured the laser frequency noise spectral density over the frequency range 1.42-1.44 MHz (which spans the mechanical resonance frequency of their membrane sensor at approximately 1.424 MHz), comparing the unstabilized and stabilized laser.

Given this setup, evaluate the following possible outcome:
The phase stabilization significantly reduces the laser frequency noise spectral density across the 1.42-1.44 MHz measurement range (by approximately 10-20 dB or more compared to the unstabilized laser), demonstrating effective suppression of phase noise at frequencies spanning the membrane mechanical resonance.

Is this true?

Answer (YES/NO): YES